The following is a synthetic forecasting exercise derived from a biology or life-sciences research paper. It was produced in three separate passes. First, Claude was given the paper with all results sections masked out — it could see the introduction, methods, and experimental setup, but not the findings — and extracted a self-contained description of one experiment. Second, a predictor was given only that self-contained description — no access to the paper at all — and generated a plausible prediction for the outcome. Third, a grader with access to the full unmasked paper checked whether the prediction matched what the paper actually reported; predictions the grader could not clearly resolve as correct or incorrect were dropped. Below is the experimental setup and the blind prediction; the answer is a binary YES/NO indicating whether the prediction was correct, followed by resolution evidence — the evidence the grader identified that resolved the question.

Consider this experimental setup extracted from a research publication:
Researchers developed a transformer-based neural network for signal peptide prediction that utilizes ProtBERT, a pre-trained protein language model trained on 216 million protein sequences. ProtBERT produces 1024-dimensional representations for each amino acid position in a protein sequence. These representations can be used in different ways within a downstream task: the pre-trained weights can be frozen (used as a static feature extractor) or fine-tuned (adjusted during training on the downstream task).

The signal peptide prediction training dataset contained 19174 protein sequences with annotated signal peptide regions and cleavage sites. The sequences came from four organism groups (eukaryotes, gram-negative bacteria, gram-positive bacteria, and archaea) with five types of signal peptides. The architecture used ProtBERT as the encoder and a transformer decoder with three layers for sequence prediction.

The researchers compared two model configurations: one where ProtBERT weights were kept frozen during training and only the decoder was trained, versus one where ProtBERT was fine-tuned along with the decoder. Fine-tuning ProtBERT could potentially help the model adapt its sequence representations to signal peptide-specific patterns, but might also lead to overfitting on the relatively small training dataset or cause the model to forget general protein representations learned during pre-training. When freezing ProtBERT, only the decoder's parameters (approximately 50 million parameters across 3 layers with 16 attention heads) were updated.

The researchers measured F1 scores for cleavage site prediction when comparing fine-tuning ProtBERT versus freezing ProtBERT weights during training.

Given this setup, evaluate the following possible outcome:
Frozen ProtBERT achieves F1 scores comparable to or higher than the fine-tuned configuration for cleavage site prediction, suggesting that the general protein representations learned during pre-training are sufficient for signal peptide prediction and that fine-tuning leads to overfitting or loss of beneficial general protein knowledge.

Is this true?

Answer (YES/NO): NO